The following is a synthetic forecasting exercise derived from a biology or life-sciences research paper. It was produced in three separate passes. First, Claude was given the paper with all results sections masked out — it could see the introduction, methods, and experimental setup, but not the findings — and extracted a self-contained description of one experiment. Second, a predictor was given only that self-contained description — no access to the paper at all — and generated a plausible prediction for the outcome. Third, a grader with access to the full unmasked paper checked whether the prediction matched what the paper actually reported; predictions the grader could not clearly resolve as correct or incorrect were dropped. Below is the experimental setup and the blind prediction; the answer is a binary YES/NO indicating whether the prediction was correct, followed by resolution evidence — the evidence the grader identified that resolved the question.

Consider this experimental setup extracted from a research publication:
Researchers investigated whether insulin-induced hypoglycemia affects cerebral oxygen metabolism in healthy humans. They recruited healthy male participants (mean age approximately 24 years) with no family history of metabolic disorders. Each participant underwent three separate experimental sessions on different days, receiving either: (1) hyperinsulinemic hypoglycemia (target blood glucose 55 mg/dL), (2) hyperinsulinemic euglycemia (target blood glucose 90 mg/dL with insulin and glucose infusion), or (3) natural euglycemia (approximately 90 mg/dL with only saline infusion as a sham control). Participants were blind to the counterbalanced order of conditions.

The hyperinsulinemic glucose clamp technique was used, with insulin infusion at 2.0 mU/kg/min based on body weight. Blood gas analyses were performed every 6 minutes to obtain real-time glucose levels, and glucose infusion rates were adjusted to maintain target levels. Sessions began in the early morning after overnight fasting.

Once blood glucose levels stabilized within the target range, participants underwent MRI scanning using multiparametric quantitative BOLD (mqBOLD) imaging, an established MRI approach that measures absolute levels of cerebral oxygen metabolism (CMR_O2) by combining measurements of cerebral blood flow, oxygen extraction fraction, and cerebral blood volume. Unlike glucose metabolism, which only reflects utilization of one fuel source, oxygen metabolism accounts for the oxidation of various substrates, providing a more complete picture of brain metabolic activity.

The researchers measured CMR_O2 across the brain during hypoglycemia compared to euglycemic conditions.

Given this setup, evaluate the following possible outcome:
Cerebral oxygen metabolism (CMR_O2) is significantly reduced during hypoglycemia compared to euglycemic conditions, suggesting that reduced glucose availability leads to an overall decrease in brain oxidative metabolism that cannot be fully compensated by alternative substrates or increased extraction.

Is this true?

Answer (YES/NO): NO